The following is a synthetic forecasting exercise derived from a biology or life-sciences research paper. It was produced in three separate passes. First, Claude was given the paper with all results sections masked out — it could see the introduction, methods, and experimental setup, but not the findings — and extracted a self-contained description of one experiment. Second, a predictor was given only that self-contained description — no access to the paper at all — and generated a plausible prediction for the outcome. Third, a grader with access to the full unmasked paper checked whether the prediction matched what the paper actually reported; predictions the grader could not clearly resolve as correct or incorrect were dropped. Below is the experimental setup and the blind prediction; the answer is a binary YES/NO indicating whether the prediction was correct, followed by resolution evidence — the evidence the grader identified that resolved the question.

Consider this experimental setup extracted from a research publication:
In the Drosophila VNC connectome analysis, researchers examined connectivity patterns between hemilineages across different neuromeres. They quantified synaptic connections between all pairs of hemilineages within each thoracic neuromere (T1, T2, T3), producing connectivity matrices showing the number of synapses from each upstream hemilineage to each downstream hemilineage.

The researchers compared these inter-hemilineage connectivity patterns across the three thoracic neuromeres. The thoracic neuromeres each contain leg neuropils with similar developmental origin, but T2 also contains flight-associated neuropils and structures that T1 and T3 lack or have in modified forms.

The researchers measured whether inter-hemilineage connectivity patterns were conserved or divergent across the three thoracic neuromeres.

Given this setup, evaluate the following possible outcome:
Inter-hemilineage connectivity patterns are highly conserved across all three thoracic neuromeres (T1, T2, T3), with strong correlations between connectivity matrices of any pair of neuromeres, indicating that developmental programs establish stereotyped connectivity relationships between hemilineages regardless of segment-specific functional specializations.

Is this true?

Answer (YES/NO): NO